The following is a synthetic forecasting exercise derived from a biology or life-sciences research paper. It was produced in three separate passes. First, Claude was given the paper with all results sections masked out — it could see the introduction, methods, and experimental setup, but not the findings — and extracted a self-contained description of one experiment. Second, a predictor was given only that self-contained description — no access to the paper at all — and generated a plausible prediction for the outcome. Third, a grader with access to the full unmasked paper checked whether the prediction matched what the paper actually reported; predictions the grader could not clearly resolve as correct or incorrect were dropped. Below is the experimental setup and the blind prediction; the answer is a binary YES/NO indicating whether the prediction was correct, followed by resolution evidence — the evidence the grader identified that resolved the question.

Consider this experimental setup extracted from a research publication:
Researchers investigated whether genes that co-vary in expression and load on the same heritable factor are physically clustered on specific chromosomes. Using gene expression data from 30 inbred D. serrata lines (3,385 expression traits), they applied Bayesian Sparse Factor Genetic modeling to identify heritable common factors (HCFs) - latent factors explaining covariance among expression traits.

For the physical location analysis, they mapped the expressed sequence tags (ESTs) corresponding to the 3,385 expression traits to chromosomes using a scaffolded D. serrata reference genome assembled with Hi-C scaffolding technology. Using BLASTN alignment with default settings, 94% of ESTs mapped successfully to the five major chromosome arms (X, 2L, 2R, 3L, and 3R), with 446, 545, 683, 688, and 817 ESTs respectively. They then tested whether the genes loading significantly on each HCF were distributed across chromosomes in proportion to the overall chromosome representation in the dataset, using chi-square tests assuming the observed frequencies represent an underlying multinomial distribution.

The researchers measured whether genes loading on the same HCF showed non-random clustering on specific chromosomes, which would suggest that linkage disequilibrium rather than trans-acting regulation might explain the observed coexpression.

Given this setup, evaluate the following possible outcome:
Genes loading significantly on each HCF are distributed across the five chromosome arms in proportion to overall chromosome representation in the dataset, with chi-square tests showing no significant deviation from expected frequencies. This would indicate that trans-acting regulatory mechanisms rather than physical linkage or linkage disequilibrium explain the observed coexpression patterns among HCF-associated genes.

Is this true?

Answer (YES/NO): NO